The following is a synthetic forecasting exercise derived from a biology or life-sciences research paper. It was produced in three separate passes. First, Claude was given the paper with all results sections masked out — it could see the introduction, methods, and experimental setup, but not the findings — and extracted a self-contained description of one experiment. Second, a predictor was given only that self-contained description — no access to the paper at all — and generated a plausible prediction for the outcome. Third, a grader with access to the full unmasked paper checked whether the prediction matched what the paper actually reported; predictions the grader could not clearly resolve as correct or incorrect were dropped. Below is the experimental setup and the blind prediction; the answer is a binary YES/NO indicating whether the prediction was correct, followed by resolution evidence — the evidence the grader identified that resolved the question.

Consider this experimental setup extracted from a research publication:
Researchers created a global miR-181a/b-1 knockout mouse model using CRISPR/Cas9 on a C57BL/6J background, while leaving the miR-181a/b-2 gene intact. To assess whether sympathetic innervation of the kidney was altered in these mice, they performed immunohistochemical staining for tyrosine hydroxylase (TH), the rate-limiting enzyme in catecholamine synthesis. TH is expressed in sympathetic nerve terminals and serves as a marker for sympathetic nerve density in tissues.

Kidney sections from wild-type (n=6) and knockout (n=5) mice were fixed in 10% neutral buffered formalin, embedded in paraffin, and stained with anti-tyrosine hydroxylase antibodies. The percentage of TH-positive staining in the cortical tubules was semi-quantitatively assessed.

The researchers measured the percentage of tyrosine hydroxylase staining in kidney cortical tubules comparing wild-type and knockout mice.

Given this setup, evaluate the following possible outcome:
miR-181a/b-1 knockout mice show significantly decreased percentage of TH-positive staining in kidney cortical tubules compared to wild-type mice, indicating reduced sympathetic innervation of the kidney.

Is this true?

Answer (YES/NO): NO